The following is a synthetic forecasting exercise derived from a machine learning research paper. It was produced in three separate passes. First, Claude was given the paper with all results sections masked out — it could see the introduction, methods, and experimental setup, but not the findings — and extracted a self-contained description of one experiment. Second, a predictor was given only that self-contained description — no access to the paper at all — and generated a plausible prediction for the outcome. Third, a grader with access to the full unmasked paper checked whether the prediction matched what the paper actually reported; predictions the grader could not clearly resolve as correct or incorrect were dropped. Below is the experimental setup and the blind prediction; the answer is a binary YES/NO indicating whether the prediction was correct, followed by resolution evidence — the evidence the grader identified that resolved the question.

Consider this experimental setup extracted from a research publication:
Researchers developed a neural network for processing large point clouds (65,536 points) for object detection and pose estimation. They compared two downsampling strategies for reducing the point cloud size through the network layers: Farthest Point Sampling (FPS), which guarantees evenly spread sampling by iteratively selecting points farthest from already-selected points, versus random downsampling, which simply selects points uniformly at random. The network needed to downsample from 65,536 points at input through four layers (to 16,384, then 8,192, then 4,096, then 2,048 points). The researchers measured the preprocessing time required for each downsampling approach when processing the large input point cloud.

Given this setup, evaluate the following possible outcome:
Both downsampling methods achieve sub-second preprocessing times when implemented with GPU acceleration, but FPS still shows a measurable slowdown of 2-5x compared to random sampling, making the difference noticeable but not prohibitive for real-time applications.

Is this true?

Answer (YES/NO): NO